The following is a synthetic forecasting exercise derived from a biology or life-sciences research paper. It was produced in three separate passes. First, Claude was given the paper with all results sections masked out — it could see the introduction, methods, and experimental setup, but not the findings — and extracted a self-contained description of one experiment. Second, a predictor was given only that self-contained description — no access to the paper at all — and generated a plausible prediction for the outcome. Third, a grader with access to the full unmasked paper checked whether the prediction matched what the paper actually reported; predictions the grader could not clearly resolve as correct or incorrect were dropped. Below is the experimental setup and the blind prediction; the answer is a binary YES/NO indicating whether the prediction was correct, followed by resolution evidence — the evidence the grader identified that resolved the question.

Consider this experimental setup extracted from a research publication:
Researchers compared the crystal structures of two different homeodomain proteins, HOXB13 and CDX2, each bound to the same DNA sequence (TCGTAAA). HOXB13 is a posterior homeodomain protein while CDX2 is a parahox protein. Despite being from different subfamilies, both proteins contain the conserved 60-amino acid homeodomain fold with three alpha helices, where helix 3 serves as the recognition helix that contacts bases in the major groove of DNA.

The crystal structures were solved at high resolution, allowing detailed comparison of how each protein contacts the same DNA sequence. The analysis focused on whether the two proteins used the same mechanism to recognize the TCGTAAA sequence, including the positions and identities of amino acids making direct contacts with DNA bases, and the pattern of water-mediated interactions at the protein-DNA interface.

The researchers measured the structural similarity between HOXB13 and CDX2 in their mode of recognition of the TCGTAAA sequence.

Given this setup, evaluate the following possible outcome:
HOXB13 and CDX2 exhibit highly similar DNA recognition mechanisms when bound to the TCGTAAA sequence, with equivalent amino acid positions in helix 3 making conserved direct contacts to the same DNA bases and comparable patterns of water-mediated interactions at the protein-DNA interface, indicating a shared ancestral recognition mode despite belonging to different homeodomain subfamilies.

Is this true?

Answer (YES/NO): NO